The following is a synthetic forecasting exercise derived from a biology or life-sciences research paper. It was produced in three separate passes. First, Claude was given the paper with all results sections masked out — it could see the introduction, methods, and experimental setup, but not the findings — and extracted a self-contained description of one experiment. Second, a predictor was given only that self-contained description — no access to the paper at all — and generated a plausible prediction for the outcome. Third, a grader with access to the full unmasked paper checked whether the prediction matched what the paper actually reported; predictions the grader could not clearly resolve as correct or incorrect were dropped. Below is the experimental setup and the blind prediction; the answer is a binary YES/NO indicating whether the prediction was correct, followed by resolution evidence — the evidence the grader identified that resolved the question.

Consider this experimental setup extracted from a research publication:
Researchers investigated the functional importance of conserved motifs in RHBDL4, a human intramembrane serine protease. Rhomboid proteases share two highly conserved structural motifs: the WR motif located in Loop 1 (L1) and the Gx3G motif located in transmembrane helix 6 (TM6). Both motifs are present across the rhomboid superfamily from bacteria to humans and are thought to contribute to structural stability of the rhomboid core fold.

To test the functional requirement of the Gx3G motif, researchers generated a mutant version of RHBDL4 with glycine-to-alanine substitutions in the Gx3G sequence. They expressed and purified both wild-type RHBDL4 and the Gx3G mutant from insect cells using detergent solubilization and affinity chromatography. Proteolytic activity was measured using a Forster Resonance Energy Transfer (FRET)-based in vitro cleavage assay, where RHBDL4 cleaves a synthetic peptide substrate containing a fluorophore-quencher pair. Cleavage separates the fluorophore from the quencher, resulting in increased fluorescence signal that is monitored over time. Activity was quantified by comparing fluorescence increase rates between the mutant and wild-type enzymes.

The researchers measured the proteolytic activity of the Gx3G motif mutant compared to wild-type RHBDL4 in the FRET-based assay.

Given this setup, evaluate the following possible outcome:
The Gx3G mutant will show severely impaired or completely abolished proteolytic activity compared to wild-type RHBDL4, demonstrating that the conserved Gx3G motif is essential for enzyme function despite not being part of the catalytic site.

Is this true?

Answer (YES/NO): NO